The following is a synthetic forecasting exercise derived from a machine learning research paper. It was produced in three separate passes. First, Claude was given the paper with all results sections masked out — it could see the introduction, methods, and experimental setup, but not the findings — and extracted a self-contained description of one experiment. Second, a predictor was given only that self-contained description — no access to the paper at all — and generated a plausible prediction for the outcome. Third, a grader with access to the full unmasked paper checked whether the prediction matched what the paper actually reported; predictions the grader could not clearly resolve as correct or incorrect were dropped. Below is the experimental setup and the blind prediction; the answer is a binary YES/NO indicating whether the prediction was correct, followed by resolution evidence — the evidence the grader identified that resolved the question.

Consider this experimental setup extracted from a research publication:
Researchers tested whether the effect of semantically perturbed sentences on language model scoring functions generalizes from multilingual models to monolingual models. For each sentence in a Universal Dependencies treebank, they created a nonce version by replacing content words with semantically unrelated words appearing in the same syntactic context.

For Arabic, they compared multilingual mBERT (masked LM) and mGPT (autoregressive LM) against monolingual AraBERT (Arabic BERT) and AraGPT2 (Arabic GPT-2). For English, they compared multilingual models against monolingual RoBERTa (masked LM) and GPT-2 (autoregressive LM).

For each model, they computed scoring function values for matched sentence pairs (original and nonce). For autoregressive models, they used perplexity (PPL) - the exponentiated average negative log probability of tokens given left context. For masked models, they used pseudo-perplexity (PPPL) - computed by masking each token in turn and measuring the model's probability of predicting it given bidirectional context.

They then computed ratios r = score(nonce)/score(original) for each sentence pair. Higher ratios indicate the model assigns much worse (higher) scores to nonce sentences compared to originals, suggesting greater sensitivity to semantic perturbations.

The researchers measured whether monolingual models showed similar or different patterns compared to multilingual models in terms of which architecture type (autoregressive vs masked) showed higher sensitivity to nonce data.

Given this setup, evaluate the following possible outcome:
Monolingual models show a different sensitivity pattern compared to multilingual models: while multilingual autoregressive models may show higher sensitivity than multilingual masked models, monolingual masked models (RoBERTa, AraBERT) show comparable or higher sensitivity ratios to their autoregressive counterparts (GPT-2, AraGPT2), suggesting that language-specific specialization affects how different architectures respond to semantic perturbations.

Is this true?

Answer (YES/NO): NO